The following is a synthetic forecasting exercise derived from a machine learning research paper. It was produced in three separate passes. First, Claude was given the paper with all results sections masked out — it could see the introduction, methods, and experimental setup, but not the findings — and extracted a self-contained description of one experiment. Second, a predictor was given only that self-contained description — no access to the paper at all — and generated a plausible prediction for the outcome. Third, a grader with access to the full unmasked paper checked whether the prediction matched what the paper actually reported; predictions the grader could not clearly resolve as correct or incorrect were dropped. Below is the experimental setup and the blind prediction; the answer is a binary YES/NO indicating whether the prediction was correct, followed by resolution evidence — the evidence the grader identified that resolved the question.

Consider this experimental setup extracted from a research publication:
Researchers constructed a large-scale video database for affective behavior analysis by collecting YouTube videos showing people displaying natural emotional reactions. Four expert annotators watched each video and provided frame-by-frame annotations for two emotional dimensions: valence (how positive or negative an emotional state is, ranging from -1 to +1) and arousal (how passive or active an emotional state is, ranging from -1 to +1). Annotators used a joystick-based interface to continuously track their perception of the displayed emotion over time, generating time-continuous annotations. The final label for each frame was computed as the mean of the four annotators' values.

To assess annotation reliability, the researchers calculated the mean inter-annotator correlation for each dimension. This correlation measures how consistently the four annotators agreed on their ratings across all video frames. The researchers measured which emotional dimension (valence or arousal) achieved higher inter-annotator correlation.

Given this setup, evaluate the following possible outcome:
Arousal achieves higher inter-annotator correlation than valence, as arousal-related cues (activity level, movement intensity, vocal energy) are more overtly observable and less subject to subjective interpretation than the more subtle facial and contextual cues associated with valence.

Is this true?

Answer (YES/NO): NO